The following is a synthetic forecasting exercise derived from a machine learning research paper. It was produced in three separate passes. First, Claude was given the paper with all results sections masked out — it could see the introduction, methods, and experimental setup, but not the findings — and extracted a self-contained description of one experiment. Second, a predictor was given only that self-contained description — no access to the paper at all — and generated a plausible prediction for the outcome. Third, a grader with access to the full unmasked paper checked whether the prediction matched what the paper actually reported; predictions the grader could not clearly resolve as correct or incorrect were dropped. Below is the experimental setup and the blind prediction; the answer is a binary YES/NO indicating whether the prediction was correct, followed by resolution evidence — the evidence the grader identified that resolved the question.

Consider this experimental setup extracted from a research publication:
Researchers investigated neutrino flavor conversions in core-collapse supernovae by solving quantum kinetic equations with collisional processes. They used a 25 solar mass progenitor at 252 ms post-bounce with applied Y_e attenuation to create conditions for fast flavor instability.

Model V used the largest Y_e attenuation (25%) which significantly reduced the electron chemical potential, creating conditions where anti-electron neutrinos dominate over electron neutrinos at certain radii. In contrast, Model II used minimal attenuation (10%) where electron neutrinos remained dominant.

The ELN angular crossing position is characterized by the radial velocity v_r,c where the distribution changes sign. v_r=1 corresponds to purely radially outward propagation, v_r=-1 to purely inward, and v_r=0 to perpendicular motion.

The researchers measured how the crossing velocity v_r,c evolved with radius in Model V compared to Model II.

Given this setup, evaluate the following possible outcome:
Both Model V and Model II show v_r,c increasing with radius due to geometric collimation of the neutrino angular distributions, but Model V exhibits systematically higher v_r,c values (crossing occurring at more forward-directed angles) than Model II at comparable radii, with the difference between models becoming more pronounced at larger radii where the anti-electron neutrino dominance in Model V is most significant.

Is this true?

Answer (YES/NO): NO